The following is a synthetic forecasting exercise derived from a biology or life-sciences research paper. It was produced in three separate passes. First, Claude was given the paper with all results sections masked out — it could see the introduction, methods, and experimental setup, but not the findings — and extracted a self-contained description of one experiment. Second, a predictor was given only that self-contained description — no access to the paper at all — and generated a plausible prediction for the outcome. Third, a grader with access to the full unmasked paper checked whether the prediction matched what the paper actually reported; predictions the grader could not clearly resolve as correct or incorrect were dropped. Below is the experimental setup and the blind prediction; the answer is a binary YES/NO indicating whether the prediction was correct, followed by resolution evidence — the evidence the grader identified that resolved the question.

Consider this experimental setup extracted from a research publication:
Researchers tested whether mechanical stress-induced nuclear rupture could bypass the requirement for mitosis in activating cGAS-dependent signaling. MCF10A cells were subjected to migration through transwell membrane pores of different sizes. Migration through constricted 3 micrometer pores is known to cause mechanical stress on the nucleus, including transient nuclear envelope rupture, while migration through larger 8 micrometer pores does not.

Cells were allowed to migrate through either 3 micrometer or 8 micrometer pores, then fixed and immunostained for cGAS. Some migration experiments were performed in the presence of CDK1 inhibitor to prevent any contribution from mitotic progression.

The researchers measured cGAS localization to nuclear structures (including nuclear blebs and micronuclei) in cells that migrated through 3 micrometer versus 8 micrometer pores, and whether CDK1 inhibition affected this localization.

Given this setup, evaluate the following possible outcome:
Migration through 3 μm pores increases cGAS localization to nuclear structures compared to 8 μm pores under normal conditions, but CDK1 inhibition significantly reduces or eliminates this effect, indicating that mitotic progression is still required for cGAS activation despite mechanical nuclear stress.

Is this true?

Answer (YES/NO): NO